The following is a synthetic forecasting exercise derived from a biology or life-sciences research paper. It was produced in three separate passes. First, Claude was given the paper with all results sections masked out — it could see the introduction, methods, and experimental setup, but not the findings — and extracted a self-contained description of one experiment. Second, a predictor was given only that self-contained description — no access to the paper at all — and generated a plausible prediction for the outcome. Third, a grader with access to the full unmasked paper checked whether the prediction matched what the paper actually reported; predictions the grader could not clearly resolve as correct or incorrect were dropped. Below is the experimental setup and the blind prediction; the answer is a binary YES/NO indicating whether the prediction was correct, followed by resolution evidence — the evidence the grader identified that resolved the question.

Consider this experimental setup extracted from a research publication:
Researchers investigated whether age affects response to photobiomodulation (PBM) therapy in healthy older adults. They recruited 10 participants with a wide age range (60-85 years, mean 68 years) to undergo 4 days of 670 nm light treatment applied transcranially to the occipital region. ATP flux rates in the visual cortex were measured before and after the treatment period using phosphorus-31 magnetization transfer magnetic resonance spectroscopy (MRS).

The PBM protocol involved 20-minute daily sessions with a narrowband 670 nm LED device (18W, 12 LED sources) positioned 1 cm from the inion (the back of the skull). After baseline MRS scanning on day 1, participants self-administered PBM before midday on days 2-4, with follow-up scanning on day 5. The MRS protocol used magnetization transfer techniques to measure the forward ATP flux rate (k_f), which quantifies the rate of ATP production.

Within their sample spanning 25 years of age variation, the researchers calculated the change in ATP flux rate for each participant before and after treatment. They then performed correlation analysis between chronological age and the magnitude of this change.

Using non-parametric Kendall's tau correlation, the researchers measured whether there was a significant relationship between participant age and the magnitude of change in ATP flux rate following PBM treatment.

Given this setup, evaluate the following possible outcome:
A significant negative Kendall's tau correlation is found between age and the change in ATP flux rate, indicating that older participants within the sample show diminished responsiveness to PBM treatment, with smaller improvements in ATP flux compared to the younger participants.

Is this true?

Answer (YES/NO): NO